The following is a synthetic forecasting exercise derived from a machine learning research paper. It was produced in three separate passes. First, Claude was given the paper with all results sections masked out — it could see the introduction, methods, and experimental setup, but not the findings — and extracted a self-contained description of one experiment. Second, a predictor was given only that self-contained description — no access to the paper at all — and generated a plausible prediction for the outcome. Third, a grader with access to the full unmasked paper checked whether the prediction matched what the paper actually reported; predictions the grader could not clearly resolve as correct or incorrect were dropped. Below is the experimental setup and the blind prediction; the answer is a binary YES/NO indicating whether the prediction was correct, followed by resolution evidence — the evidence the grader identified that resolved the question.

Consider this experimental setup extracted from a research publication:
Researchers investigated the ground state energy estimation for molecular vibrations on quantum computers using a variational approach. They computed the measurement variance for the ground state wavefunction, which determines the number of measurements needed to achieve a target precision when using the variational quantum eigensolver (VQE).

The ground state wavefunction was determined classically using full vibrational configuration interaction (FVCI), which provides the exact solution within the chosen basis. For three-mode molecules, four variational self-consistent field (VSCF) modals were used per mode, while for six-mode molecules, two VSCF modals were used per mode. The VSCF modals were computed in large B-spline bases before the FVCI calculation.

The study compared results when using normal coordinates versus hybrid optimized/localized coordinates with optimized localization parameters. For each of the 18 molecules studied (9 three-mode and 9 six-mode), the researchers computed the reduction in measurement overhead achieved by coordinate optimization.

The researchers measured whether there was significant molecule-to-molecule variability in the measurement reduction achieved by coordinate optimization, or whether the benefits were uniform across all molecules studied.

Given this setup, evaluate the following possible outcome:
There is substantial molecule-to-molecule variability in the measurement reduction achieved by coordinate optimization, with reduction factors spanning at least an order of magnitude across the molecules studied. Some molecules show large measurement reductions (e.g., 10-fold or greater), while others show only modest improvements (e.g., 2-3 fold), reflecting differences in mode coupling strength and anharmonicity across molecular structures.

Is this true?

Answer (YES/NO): NO